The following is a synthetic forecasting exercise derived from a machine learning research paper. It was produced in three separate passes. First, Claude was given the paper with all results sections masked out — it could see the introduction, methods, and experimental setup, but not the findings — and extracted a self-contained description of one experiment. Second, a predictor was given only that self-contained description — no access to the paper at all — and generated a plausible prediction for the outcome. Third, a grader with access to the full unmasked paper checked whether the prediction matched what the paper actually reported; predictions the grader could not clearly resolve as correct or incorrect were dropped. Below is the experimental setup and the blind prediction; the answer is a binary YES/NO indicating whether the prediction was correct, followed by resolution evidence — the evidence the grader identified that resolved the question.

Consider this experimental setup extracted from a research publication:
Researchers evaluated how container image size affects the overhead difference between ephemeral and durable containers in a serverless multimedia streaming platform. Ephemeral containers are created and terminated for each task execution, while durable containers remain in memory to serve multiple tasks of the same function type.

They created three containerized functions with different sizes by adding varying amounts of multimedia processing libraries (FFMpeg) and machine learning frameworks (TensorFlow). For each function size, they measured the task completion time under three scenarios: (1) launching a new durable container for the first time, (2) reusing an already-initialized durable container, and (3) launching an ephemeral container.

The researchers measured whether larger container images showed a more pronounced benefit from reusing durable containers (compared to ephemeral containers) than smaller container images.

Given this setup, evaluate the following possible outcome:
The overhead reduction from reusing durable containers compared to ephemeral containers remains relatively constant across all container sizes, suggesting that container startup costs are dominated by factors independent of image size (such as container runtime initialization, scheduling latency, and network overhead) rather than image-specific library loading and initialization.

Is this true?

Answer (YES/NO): NO